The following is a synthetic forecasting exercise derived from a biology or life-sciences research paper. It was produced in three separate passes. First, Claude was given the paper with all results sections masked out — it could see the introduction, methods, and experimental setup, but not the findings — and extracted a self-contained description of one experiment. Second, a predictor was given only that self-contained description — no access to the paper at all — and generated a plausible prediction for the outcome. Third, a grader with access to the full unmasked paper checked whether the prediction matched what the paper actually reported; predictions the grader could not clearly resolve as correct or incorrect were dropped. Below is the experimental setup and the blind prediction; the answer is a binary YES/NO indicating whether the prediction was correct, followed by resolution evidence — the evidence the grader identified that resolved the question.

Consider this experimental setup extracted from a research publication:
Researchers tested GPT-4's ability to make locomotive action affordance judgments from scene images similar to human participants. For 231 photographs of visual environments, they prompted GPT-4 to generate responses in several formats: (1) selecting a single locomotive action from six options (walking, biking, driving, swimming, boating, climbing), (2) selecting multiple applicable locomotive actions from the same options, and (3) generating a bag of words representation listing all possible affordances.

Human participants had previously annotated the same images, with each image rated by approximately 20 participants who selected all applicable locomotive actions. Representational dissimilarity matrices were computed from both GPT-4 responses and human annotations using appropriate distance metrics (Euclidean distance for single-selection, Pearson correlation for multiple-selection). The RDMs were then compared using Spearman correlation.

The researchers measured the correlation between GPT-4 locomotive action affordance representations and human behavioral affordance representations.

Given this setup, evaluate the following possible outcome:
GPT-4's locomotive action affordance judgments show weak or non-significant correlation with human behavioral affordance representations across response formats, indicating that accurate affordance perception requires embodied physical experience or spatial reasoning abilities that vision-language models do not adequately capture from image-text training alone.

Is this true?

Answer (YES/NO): NO